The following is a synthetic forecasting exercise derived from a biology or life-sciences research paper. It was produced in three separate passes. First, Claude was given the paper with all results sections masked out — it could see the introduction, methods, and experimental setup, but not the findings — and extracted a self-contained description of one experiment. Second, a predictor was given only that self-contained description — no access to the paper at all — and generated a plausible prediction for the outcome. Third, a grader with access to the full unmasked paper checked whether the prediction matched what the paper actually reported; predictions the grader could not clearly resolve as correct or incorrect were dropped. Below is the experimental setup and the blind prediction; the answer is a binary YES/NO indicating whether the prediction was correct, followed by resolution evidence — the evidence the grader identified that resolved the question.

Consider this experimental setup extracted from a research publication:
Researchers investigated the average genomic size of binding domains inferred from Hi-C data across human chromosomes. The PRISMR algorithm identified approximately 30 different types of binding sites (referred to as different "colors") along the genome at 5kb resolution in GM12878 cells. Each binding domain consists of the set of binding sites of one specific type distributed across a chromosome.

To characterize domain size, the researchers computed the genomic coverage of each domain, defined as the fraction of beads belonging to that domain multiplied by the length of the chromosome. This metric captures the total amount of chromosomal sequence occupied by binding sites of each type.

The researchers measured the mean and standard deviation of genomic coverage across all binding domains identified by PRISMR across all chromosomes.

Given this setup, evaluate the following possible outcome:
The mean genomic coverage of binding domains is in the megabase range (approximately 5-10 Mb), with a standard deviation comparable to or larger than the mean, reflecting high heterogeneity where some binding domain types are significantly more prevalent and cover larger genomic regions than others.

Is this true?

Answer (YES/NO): NO